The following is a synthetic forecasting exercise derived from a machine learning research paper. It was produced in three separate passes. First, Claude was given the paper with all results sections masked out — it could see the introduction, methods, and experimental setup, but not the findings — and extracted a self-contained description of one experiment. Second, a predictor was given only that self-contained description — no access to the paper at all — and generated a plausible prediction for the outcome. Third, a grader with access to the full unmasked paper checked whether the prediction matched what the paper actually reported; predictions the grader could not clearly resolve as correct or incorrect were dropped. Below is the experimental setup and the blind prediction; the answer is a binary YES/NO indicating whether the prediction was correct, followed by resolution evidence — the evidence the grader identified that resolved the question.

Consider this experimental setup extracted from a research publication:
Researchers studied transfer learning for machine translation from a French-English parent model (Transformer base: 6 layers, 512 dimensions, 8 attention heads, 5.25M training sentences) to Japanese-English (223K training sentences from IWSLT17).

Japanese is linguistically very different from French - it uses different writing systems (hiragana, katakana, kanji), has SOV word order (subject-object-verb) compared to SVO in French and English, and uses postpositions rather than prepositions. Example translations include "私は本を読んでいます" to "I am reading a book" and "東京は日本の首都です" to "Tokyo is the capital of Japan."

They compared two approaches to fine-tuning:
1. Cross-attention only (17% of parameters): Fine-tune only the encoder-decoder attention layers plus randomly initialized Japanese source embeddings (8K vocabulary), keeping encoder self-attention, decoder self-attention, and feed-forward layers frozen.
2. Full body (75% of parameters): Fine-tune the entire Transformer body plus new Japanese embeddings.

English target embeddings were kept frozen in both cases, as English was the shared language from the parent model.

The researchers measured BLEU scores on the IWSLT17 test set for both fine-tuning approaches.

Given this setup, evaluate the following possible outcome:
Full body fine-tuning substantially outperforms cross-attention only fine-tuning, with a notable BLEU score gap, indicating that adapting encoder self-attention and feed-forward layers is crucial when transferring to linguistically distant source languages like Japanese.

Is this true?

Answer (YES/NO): NO